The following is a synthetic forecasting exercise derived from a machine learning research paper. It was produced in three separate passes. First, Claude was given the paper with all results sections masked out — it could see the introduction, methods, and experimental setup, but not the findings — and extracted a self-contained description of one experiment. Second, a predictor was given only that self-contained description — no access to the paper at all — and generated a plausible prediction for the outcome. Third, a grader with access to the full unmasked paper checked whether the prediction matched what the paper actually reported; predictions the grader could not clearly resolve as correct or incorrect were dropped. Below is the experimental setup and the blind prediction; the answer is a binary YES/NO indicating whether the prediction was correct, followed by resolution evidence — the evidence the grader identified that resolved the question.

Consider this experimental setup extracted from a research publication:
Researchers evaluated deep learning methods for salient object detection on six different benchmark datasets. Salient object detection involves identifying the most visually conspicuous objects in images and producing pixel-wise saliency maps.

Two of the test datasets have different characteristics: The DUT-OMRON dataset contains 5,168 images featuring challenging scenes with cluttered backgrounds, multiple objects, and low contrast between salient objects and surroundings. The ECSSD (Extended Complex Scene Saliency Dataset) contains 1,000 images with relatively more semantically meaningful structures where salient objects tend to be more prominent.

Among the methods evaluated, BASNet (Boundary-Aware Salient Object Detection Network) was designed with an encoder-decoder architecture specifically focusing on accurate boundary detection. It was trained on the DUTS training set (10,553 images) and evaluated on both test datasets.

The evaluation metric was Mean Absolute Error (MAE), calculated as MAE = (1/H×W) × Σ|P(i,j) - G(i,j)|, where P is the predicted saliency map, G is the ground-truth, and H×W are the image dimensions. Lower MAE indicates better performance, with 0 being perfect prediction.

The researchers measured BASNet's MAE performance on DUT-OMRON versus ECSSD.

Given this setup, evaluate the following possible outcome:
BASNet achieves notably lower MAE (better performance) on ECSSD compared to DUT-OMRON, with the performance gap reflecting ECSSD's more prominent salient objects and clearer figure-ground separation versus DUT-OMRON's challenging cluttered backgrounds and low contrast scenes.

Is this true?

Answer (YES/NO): YES